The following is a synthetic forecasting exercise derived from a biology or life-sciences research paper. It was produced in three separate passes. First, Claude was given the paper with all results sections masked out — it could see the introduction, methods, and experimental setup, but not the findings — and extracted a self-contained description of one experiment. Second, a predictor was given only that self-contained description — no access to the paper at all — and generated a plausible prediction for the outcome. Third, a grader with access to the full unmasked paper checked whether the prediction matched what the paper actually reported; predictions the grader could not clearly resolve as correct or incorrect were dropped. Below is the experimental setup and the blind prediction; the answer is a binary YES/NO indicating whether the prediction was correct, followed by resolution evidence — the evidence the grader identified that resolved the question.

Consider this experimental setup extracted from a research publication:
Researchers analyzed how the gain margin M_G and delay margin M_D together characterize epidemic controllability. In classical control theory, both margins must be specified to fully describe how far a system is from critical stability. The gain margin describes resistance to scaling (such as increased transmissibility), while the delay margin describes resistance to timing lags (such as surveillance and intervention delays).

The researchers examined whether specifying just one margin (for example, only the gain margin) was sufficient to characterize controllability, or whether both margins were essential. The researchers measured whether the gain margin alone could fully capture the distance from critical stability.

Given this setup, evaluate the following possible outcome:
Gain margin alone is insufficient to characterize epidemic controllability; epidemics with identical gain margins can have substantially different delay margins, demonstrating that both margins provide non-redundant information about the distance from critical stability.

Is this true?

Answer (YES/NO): YES